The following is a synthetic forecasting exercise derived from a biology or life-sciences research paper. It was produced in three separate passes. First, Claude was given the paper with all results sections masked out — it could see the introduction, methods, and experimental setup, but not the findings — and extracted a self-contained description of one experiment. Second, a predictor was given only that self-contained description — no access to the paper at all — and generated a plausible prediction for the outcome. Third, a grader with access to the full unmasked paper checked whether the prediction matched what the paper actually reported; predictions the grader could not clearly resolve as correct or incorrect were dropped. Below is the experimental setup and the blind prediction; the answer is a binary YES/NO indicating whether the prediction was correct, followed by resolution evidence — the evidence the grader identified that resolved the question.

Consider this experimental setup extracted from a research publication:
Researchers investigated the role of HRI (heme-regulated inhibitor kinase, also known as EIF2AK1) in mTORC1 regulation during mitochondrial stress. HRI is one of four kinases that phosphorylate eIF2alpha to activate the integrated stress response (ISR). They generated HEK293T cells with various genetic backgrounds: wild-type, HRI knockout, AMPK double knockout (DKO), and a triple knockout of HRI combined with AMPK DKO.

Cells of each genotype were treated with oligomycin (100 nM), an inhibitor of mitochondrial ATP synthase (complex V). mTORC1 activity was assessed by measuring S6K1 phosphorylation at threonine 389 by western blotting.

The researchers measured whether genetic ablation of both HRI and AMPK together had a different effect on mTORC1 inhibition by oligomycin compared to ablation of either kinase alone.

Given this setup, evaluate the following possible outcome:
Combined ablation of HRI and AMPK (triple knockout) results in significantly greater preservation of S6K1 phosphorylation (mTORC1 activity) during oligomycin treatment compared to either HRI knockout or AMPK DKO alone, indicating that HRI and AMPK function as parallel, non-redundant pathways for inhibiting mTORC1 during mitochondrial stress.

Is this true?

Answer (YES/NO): YES